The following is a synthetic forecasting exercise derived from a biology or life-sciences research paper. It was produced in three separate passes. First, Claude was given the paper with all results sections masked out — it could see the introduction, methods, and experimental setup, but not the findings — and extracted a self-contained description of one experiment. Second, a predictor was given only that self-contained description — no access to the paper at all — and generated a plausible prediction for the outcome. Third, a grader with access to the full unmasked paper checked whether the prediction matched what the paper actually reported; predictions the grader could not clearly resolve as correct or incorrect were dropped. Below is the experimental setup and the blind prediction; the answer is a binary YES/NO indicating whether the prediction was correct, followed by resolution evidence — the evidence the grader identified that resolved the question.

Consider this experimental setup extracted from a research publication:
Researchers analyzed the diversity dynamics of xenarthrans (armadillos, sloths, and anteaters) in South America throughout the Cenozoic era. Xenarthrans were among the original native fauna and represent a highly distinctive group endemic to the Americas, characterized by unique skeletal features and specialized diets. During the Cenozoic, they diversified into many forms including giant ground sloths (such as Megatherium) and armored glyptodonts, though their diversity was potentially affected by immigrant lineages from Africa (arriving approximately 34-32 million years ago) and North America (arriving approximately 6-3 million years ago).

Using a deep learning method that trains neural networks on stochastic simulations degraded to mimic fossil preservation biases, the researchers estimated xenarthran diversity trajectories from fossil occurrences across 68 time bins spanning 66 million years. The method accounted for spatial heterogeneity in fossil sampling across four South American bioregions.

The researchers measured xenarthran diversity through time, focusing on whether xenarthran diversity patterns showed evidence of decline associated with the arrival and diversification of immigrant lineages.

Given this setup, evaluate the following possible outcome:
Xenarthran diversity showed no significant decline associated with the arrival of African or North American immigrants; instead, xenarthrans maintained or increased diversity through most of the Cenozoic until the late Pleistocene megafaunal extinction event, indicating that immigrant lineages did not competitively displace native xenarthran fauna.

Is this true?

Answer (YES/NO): NO